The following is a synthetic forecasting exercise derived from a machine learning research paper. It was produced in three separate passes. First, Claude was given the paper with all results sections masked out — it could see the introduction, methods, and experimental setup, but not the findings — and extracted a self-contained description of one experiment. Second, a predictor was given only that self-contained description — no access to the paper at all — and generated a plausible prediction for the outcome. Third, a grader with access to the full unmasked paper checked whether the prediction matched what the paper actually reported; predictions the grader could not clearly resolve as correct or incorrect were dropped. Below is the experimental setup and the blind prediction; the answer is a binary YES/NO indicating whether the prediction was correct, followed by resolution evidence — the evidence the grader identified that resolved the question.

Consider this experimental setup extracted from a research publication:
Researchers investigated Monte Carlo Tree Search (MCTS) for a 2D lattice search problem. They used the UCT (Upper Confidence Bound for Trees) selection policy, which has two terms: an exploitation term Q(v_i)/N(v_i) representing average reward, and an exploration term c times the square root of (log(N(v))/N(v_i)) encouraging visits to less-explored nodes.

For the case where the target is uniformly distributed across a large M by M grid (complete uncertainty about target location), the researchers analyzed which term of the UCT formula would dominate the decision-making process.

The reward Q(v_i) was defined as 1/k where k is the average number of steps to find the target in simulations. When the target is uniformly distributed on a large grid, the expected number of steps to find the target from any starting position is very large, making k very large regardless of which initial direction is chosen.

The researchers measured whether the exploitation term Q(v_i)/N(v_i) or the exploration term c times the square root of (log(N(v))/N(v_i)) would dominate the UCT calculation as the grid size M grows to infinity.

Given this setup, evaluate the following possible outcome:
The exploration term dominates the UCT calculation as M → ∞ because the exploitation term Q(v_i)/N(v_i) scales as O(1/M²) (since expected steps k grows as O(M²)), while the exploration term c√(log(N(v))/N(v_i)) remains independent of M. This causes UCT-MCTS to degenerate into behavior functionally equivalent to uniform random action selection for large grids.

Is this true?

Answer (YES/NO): NO